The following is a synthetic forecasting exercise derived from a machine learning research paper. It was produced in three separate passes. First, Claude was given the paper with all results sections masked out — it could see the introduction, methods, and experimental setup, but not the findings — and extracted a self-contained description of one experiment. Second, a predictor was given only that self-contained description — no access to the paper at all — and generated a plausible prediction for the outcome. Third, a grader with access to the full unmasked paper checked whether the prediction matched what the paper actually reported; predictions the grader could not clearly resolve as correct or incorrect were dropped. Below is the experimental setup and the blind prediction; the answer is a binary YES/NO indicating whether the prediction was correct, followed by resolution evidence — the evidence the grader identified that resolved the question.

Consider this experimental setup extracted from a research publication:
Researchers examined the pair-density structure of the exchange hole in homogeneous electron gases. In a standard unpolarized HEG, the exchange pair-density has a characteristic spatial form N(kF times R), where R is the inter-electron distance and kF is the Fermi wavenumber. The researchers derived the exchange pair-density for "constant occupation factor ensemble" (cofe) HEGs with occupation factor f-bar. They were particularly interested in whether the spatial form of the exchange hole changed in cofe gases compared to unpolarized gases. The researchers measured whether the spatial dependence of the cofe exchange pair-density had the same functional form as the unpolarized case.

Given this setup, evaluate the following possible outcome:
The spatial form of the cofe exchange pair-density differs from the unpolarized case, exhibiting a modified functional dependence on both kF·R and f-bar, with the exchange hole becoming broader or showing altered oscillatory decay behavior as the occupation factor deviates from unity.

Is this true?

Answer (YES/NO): NO